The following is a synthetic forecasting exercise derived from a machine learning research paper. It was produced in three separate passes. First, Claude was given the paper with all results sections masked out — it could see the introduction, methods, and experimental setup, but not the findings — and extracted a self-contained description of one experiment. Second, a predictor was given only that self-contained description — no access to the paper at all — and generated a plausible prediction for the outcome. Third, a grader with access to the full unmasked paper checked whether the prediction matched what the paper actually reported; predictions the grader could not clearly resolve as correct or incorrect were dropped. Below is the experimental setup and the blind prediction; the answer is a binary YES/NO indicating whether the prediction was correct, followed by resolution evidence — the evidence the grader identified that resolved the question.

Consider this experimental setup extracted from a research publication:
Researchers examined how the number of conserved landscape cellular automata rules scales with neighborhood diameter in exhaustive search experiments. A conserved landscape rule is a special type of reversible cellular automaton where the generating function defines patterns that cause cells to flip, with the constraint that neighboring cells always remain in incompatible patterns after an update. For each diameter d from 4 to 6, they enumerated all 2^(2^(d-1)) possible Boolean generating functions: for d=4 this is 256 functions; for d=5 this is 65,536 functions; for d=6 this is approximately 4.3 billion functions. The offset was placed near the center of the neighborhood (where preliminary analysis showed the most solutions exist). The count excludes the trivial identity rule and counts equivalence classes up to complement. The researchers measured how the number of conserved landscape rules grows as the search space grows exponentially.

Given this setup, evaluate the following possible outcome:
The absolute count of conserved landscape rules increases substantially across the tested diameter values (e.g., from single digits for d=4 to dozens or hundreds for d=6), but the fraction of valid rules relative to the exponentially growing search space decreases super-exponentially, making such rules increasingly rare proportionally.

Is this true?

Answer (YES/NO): YES